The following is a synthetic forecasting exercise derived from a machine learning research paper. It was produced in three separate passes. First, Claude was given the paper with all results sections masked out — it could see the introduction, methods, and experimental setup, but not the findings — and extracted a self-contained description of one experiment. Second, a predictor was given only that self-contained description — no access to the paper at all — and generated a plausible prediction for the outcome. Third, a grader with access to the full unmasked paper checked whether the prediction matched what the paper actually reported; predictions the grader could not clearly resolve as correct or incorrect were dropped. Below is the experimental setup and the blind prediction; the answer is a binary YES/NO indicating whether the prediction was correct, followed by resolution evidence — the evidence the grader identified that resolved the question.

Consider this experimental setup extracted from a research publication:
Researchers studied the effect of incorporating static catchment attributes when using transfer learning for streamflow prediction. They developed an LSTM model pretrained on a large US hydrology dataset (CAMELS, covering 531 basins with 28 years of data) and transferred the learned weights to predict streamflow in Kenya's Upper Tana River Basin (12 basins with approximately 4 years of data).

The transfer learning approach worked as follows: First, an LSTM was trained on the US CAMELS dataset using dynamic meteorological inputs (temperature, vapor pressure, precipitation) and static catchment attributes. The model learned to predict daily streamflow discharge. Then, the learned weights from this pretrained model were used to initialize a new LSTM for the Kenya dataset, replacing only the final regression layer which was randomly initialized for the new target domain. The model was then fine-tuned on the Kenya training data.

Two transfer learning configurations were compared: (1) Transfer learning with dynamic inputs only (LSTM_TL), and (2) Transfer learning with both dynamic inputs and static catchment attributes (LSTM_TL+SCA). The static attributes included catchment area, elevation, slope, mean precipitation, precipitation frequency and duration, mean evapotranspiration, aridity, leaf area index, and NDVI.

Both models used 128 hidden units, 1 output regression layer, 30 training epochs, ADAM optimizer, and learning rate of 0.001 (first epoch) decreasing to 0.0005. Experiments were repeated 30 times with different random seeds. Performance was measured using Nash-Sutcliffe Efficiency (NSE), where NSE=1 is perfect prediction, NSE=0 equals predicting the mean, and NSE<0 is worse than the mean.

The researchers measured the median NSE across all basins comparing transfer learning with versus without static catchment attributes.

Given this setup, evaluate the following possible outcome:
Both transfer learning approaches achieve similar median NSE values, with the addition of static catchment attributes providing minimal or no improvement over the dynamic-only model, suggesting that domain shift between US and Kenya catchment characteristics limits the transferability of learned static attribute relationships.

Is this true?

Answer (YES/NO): YES